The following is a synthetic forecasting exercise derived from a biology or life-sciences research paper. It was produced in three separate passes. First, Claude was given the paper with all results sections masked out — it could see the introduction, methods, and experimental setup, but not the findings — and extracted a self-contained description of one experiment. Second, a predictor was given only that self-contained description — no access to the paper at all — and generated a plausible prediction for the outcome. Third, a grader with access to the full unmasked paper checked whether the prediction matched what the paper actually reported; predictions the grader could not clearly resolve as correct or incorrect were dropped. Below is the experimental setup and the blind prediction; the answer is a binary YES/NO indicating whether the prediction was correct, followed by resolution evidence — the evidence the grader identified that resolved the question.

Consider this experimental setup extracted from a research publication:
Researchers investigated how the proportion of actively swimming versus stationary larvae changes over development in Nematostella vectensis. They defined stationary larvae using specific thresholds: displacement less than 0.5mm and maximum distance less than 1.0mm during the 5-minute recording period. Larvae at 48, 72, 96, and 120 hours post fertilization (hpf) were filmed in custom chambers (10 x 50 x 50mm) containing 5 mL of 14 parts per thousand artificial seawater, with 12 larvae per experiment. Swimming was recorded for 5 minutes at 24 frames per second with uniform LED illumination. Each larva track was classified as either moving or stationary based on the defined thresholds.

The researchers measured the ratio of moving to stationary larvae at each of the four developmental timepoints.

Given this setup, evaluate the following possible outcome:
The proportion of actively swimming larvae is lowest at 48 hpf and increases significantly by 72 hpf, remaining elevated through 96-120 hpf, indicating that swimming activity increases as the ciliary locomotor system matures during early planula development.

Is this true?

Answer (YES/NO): NO